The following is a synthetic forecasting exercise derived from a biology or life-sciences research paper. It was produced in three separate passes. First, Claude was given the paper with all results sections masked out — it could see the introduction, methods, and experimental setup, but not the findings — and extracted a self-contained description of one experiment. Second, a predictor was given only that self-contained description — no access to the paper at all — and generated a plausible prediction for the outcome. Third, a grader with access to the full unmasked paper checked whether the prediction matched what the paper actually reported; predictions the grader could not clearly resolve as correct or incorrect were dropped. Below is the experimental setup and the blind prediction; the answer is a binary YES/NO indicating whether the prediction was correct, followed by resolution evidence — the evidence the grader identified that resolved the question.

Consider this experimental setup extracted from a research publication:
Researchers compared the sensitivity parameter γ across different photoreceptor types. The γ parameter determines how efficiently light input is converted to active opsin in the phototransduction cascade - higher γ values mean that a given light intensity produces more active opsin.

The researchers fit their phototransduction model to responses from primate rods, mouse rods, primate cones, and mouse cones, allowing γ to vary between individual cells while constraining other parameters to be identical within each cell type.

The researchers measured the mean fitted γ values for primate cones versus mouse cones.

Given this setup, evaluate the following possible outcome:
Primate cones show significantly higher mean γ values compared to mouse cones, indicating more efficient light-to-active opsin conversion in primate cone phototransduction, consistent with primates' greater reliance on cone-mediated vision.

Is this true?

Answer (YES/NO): YES